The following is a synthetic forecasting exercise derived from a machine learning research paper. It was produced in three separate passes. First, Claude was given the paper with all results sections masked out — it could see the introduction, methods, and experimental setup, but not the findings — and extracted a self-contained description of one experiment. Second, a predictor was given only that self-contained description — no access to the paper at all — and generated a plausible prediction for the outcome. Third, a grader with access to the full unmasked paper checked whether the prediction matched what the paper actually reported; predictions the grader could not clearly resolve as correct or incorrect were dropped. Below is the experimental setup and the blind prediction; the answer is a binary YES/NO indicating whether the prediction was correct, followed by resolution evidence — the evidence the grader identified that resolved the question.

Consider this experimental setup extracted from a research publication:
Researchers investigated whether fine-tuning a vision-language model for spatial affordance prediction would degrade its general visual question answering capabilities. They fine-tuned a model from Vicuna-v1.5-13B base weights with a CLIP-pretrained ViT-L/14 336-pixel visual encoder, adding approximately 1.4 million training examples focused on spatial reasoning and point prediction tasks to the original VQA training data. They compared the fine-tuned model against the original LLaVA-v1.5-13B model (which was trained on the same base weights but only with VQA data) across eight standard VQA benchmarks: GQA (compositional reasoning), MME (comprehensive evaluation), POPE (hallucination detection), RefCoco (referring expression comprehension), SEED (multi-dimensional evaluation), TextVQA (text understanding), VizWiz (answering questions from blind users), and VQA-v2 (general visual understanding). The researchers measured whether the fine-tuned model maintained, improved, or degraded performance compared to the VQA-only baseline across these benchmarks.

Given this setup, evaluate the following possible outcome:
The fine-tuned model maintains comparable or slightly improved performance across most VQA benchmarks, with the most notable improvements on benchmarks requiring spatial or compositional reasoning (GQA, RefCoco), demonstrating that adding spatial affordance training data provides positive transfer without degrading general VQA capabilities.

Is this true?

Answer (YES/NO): NO